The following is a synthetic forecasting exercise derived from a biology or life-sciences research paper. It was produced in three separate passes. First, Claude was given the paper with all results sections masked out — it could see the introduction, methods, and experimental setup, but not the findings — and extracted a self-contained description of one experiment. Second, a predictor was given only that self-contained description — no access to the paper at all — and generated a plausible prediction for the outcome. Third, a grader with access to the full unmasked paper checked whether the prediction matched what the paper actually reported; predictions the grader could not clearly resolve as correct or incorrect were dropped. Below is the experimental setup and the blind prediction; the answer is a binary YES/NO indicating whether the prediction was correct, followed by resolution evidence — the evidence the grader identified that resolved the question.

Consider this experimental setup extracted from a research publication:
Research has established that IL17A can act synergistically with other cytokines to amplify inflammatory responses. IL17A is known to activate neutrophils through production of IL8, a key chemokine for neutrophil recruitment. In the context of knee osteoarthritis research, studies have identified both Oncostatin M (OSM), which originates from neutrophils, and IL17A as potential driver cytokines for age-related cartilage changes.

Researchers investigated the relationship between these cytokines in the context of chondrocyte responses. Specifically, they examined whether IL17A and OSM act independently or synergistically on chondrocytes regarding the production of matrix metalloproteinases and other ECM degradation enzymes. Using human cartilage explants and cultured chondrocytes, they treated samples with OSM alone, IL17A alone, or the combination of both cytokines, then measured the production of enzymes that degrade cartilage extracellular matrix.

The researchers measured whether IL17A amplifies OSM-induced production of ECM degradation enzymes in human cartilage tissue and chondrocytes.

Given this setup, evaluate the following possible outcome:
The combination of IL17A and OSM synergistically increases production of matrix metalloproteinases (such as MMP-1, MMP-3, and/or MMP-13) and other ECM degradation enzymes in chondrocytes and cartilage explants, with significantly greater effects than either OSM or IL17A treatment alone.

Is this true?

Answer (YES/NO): YES